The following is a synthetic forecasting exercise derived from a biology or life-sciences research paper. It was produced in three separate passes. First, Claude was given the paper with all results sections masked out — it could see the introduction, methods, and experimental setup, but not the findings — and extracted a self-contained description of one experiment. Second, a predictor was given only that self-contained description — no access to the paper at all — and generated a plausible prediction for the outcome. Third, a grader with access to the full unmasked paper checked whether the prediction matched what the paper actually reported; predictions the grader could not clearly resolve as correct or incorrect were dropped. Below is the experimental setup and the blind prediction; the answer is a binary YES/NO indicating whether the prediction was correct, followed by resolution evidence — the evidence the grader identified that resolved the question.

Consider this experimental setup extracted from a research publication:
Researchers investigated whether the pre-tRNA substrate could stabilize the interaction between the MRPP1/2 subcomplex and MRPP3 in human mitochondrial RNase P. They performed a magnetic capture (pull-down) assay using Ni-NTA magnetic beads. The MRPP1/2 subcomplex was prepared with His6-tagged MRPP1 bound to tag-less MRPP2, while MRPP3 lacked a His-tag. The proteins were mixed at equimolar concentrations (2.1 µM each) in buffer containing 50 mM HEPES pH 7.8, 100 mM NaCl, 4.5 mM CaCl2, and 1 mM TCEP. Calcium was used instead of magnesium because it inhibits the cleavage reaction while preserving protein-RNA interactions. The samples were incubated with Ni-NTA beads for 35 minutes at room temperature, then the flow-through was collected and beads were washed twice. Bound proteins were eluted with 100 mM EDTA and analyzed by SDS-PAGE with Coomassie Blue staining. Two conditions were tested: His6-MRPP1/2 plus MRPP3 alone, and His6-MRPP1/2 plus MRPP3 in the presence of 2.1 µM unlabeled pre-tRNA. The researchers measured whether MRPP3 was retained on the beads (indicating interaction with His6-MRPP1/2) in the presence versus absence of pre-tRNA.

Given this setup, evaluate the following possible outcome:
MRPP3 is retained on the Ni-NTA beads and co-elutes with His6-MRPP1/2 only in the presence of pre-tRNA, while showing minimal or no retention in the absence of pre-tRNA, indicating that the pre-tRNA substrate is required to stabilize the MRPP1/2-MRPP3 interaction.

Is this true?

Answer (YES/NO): YES